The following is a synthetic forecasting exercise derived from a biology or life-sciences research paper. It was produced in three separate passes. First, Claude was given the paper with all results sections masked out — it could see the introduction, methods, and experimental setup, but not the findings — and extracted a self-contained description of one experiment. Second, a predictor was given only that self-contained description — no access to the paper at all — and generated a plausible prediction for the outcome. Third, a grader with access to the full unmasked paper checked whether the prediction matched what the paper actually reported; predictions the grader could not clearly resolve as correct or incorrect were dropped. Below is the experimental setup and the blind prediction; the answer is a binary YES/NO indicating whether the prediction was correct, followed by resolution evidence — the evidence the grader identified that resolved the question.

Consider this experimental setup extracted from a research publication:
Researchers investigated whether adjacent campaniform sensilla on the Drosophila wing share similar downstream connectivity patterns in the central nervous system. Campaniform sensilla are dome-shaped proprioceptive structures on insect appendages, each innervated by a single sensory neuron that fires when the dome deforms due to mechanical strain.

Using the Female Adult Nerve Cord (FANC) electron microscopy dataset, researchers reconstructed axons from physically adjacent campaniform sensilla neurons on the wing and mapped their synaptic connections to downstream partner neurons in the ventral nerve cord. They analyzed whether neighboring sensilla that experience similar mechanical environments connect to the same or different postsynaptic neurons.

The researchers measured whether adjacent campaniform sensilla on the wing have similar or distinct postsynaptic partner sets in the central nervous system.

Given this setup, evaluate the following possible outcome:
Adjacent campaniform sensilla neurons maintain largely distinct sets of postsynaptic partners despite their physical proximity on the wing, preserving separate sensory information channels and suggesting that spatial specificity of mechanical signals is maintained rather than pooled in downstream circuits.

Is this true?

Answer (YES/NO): YES